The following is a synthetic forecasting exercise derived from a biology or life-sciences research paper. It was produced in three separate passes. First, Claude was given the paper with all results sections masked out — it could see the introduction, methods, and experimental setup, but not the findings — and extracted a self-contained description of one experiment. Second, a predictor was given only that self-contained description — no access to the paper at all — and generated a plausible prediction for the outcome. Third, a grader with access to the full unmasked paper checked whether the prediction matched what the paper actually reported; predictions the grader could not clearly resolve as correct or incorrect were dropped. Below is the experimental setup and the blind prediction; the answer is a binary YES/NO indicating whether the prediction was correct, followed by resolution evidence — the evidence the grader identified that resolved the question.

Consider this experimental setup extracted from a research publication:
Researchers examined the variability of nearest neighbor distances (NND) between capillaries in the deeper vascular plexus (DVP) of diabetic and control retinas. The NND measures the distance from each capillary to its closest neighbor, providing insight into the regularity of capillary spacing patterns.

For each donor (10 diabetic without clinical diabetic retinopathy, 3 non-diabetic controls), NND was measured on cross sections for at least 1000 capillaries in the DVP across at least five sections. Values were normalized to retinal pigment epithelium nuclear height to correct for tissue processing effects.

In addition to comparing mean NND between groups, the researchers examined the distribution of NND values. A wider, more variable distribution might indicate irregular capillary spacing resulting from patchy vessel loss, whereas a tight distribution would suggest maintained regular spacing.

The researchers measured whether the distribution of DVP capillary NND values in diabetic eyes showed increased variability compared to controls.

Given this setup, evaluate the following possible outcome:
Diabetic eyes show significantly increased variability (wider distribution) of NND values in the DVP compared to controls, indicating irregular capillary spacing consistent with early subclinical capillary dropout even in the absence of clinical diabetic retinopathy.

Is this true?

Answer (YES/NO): NO